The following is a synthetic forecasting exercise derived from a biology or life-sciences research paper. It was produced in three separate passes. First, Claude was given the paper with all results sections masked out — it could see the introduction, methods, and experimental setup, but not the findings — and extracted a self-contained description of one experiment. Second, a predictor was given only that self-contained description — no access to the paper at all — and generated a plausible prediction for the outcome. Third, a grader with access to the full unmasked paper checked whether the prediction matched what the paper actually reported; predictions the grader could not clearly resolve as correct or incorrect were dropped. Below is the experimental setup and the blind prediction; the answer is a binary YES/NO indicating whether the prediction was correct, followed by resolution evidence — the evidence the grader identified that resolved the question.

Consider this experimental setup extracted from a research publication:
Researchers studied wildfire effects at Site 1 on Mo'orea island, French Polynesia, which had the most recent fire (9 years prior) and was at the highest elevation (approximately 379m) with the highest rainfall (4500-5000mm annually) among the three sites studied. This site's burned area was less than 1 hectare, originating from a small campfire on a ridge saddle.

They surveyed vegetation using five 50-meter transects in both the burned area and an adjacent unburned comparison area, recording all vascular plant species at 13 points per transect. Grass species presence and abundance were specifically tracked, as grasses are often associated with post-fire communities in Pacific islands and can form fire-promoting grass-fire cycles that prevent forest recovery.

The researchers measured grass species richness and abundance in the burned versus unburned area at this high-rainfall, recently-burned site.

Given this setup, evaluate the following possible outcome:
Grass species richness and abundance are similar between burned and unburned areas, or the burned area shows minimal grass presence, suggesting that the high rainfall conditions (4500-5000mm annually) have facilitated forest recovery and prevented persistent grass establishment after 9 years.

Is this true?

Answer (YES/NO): YES